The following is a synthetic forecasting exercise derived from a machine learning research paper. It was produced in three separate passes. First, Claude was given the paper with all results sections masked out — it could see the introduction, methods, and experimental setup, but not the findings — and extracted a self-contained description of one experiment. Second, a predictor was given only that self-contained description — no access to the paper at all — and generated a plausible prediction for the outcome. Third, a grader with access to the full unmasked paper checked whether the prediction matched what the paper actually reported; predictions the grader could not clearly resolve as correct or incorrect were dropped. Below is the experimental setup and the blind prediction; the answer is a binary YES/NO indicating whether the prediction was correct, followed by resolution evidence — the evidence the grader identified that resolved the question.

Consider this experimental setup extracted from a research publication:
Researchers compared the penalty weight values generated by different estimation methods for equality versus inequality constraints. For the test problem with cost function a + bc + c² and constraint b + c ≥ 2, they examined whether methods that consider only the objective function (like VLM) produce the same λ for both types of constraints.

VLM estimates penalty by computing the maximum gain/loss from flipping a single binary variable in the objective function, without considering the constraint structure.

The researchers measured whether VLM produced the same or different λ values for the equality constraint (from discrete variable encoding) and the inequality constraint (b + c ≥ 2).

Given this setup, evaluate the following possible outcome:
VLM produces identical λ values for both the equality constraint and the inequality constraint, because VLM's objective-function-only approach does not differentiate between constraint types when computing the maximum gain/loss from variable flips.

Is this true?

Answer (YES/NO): YES